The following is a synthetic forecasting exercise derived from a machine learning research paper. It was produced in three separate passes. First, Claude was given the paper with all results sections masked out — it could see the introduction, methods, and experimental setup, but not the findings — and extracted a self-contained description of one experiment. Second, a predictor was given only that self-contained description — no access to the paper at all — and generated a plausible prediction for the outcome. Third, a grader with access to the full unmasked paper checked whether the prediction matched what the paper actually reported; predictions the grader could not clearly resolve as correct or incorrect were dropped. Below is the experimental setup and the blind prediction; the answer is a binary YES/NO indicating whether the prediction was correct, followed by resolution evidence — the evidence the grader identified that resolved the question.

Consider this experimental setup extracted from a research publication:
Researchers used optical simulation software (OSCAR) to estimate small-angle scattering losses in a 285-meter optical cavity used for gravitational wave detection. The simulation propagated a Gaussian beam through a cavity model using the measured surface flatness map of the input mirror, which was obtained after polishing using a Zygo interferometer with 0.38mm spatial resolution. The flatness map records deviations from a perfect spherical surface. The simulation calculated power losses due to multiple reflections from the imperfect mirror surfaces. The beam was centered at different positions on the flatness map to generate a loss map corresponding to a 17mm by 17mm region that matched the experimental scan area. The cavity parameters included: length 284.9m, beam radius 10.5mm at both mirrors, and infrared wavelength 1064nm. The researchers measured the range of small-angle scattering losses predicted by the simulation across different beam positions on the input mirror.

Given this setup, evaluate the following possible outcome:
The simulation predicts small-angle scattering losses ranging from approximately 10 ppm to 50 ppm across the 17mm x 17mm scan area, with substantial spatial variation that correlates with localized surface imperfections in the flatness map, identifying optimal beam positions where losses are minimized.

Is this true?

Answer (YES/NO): NO